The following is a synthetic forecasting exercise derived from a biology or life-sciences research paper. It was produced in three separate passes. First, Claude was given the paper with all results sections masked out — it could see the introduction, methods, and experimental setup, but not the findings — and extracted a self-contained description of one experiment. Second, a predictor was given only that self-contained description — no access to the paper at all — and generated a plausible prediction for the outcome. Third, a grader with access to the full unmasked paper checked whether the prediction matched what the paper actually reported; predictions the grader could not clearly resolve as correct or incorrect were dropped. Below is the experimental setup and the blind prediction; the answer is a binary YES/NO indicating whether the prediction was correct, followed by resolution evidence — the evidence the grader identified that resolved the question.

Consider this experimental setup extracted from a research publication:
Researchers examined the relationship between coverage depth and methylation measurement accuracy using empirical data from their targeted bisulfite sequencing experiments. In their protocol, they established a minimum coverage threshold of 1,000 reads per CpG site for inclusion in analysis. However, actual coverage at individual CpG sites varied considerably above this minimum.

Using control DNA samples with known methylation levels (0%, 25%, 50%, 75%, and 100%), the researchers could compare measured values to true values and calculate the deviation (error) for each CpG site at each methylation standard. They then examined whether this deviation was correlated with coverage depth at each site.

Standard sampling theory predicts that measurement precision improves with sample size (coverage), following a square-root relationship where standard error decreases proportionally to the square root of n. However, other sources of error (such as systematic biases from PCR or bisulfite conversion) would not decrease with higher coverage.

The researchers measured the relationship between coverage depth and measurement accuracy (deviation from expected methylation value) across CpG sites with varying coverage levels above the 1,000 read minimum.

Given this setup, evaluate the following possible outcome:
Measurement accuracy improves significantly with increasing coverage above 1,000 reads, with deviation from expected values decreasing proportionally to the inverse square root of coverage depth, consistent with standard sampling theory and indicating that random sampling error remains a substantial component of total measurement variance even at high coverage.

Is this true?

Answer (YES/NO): NO